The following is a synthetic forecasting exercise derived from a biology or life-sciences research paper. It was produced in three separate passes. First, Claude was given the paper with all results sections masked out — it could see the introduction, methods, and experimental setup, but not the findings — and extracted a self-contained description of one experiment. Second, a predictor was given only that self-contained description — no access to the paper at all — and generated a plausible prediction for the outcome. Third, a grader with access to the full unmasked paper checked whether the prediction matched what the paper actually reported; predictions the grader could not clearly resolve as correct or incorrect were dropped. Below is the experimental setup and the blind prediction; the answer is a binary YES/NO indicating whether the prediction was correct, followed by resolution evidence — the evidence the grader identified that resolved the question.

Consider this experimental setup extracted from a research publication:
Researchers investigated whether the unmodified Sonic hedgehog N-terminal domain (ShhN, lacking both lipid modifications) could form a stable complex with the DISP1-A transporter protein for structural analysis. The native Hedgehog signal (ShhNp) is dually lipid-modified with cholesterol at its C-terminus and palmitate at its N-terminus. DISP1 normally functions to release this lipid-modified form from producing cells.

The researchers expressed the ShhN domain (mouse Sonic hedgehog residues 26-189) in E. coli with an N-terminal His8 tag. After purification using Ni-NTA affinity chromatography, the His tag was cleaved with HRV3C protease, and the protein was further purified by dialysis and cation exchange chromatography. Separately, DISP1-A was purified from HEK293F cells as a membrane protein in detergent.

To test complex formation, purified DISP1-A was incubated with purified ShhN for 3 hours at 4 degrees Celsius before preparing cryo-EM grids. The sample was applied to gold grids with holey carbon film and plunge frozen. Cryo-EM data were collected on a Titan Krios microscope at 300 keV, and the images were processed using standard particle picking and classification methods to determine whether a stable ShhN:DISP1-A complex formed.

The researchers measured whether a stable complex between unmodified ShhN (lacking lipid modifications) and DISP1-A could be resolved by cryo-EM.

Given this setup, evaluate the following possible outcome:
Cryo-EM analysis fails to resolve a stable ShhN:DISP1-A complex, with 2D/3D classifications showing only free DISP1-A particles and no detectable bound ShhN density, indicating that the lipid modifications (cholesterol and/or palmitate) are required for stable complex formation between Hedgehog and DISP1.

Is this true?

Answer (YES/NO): NO